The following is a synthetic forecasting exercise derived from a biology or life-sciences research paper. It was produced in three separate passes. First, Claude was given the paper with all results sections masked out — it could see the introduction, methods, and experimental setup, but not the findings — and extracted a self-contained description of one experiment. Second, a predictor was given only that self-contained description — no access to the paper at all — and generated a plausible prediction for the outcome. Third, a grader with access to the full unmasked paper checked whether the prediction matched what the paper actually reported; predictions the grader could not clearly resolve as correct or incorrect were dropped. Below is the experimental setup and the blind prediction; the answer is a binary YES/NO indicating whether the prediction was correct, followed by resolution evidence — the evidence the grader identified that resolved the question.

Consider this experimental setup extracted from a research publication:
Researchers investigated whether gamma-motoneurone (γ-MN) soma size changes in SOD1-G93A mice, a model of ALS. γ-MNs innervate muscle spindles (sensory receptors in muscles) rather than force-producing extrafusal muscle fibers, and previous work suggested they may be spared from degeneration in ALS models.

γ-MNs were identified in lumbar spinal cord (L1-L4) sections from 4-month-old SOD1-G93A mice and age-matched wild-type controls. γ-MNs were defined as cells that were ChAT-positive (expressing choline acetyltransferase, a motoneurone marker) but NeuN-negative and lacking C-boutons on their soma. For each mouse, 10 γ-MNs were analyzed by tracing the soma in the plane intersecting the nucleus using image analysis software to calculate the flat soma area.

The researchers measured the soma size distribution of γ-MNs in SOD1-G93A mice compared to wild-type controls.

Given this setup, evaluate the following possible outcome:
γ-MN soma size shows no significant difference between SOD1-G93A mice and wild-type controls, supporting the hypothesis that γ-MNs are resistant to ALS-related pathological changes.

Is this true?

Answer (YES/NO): YES